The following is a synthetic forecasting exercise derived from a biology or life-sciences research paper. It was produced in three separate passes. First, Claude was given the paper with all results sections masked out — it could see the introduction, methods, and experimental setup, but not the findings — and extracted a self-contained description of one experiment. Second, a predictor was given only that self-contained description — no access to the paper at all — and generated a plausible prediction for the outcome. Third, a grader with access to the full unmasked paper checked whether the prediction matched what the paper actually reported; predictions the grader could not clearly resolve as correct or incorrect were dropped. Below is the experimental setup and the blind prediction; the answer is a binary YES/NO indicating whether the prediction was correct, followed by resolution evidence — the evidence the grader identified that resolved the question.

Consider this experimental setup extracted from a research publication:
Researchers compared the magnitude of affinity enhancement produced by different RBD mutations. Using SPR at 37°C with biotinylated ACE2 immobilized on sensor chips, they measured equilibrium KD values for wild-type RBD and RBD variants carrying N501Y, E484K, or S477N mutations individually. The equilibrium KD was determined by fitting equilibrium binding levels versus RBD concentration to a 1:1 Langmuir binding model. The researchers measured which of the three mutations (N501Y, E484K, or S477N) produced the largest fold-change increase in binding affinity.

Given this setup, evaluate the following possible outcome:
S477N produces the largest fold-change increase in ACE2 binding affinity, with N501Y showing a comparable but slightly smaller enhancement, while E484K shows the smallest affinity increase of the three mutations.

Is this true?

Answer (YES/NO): NO